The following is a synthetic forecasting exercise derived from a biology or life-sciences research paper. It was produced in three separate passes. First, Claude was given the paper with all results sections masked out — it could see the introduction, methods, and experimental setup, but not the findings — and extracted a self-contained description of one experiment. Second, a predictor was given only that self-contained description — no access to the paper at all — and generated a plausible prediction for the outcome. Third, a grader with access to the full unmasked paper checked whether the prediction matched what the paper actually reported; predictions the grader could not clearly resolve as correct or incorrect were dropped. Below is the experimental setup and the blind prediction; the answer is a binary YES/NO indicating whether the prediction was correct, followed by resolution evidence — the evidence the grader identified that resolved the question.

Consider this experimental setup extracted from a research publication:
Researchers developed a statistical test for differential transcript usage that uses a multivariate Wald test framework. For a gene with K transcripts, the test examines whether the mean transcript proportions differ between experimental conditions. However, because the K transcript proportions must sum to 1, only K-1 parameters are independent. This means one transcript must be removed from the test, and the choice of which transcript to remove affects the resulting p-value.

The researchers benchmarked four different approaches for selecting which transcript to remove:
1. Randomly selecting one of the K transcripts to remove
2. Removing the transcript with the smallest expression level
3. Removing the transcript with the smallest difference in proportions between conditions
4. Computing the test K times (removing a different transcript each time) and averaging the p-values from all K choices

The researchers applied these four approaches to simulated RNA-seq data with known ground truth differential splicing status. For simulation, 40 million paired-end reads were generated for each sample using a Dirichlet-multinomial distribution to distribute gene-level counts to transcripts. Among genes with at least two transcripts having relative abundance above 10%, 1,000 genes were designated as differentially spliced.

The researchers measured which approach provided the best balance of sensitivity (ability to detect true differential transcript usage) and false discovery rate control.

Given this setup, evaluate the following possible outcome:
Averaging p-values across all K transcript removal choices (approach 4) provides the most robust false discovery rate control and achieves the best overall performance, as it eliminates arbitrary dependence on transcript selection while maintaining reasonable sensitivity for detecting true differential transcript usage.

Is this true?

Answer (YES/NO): YES